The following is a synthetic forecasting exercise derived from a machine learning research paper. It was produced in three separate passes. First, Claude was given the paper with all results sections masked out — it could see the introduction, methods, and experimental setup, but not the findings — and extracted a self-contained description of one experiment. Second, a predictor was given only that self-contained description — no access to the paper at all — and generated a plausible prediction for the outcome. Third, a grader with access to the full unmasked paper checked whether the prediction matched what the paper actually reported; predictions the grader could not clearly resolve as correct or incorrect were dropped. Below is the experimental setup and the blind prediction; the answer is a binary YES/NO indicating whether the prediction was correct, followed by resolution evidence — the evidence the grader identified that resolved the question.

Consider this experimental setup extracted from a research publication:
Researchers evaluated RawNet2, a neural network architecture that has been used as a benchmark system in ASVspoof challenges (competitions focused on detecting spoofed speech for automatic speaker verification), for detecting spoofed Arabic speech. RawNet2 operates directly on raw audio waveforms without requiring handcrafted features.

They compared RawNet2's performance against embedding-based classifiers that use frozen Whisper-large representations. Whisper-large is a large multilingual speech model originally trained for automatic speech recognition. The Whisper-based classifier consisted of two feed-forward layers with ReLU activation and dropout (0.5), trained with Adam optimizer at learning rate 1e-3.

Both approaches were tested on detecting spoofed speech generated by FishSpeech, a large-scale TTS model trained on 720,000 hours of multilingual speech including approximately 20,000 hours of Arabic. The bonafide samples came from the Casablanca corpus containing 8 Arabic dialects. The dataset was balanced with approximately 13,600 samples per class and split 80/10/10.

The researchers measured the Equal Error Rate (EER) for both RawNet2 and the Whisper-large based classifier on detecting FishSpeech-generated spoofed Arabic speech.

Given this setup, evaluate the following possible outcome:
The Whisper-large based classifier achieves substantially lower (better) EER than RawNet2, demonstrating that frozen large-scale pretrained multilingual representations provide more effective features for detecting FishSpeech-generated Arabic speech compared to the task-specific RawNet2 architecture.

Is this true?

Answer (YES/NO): YES